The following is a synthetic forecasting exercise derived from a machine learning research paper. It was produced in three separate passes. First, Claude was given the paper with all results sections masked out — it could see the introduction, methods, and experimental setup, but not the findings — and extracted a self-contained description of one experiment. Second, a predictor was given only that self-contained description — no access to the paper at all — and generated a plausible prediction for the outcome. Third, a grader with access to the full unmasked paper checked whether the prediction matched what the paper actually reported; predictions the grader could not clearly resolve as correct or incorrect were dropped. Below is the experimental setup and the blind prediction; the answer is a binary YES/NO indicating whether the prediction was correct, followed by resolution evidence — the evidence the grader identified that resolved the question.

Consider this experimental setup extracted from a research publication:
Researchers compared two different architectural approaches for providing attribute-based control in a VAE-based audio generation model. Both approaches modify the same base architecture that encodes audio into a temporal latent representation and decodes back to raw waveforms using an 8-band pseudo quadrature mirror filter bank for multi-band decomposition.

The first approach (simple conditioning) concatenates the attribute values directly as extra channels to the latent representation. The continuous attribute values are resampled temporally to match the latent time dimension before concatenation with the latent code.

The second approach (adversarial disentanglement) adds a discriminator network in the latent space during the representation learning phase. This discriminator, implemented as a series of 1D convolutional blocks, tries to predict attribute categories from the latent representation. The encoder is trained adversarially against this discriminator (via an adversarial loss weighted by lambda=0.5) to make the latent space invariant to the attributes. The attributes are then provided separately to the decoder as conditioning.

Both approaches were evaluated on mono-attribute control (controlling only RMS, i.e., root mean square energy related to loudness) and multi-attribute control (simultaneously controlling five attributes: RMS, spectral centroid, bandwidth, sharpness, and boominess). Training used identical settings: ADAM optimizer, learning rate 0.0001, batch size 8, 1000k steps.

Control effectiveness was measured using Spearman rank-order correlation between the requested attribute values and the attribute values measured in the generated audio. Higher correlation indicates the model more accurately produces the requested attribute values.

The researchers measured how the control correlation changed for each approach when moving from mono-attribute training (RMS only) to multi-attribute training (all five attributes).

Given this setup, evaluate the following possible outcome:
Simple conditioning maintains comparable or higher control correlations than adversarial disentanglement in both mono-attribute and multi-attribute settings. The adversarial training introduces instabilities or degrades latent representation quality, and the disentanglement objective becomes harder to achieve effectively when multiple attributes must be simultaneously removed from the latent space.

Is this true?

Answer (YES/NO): NO